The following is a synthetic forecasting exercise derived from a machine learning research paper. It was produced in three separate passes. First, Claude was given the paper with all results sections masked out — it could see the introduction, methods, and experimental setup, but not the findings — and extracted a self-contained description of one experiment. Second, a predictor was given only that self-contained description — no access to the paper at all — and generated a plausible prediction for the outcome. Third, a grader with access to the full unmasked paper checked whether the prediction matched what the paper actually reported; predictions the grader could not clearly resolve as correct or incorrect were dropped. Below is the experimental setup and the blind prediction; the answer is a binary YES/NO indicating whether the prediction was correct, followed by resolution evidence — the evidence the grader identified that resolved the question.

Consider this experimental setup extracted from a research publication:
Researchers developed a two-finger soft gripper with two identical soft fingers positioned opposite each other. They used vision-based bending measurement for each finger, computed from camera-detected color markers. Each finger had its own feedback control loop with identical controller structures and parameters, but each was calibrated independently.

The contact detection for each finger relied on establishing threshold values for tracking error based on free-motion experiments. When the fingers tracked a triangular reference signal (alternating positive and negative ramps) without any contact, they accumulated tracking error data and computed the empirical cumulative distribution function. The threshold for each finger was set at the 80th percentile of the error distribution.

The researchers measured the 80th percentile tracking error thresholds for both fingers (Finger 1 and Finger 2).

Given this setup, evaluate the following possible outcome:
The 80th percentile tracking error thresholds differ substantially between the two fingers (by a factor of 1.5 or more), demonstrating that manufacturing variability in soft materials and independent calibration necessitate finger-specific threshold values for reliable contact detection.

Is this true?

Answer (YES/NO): NO